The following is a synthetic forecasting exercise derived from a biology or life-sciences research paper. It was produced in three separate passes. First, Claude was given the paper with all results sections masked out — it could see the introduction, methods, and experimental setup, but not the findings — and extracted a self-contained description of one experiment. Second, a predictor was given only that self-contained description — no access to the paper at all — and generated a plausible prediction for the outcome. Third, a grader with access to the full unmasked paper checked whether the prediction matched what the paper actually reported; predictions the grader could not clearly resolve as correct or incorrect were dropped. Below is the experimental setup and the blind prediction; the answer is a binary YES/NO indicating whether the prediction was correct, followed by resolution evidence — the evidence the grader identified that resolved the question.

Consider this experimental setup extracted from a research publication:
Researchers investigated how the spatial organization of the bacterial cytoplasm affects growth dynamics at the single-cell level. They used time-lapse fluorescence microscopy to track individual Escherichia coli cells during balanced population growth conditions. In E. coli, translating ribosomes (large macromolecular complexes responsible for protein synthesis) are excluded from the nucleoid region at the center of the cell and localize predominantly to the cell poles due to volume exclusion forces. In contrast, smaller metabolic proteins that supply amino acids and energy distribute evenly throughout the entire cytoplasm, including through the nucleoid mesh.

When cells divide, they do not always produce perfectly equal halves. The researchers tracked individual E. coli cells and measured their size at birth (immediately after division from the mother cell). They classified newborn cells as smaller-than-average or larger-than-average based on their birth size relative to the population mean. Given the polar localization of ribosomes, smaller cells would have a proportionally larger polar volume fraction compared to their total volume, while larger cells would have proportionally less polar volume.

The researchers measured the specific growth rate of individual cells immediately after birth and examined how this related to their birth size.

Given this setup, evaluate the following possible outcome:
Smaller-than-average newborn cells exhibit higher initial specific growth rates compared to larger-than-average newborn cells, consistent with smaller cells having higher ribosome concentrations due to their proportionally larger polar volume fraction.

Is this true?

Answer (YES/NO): YES